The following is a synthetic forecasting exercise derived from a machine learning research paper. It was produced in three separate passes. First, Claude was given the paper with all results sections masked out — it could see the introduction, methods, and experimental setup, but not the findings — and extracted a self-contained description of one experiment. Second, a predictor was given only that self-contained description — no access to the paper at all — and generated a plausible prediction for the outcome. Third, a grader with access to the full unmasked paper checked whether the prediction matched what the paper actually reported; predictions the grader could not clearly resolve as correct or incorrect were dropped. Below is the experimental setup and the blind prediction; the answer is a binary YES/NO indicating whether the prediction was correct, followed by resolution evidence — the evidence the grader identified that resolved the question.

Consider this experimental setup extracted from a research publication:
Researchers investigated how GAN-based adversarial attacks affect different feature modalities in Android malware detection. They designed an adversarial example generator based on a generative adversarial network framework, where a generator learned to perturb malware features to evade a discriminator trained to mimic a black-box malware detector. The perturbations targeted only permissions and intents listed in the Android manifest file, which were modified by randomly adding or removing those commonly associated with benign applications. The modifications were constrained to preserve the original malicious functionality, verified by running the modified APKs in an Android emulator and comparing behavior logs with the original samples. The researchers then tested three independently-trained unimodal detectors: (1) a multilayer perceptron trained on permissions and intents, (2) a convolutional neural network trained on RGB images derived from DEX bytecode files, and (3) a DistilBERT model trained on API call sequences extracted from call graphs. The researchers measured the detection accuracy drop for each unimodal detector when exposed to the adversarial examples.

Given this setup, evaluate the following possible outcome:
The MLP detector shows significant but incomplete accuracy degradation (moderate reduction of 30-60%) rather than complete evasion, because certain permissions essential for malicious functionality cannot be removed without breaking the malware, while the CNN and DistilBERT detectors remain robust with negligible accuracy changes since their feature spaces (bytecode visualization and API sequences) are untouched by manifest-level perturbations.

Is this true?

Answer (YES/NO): NO